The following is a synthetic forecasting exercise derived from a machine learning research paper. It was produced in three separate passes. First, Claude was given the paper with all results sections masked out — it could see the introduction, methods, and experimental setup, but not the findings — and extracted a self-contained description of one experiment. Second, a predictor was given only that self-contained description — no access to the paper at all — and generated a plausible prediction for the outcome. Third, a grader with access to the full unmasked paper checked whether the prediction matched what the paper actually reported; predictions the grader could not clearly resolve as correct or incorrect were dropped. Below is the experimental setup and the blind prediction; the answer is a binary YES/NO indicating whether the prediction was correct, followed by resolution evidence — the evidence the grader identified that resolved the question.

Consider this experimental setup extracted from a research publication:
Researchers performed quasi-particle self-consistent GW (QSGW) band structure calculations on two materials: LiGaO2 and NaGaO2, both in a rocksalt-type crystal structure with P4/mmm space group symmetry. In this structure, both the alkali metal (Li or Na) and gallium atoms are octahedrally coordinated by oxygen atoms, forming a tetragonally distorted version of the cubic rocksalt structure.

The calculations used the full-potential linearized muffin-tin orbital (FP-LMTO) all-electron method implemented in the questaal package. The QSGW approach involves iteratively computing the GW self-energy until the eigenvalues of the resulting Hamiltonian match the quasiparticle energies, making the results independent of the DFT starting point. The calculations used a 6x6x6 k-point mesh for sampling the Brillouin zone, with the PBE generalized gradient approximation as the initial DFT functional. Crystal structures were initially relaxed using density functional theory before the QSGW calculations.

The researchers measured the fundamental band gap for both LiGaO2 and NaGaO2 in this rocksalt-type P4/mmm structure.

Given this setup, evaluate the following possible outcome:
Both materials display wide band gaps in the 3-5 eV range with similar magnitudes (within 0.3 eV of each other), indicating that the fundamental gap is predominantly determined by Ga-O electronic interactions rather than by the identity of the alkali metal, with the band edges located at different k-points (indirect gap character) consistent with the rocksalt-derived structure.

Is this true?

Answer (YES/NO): NO